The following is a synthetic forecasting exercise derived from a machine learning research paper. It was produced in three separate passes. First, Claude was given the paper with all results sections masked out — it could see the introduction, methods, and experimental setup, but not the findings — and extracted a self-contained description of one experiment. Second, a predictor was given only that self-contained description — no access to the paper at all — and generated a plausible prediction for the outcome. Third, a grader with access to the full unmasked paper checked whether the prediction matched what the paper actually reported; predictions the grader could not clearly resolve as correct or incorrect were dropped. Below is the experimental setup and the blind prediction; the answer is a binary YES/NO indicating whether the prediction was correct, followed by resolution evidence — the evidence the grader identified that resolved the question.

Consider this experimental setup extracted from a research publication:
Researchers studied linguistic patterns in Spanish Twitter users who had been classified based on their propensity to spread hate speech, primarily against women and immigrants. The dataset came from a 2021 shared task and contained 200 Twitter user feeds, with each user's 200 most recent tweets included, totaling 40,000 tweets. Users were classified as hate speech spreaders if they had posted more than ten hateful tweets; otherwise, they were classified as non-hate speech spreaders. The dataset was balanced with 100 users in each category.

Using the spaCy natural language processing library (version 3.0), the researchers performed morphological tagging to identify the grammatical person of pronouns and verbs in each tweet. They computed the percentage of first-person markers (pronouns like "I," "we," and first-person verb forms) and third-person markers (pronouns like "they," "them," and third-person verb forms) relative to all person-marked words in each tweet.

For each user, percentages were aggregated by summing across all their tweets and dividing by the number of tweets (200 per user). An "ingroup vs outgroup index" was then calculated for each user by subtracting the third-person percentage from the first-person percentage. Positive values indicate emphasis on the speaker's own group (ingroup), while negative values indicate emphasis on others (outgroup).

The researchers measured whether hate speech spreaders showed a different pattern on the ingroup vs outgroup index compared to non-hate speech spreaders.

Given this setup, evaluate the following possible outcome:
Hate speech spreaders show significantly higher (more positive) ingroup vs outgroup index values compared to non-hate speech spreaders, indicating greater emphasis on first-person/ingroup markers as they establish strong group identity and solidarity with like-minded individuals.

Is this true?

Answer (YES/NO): NO